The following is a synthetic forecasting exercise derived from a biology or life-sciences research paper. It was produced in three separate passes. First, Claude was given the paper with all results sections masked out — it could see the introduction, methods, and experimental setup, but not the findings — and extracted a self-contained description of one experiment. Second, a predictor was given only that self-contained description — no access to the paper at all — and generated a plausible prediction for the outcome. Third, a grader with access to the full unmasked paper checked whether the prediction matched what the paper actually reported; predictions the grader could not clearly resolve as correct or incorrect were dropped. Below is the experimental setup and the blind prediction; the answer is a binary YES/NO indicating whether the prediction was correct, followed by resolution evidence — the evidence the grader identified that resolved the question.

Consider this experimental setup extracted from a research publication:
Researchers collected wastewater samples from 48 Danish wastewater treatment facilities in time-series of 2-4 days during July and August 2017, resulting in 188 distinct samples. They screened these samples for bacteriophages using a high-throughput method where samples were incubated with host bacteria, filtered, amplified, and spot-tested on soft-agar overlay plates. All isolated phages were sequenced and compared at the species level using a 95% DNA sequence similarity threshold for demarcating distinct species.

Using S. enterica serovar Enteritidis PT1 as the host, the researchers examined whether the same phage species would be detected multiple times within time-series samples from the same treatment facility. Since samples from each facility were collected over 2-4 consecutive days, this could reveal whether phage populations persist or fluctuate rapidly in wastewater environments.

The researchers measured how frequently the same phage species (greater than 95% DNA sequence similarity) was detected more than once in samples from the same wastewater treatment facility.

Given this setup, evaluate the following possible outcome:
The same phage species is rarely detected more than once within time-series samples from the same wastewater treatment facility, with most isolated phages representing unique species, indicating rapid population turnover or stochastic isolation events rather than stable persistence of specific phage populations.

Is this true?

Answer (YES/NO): YES